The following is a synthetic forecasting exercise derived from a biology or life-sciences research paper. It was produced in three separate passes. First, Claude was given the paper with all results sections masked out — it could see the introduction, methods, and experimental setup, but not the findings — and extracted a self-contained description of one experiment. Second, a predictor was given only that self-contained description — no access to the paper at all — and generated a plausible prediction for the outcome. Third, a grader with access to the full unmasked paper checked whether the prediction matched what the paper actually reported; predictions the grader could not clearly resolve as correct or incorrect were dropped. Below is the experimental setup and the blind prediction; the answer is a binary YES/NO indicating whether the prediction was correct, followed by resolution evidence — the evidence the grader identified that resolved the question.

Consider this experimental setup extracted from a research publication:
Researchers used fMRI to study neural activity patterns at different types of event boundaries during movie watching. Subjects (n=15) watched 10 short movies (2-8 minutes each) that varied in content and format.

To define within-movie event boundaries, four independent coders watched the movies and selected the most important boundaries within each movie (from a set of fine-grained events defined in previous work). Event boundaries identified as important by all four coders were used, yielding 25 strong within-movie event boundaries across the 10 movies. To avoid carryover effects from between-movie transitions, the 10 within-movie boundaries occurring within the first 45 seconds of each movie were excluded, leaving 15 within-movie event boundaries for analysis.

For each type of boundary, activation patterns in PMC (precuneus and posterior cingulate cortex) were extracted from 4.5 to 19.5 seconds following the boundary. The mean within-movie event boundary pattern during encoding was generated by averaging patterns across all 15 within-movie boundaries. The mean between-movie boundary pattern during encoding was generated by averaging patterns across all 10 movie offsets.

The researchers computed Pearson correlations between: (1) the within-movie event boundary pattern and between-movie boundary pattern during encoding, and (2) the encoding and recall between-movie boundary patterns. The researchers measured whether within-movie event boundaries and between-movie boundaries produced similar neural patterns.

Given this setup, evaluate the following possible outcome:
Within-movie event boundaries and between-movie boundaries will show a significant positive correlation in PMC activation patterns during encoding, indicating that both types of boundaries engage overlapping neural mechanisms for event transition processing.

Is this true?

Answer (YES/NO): NO